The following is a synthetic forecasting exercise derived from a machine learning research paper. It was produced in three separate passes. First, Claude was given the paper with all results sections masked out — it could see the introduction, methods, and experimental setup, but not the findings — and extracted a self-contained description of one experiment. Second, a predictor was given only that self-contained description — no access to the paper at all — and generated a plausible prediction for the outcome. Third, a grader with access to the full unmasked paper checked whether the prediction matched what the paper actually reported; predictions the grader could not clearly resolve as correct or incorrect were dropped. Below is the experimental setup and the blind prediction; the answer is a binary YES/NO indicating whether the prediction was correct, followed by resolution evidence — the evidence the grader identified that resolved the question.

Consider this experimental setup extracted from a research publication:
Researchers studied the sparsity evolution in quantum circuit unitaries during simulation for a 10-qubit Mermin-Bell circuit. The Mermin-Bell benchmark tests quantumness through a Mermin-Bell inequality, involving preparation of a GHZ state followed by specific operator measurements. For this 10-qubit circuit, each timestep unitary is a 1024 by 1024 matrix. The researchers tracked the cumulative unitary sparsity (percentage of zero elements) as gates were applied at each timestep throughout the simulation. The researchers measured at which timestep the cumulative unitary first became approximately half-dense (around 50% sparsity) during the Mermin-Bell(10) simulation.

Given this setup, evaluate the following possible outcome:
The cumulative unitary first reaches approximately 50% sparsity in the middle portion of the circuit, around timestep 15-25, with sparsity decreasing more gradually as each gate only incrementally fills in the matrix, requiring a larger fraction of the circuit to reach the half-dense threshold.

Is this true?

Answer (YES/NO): NO